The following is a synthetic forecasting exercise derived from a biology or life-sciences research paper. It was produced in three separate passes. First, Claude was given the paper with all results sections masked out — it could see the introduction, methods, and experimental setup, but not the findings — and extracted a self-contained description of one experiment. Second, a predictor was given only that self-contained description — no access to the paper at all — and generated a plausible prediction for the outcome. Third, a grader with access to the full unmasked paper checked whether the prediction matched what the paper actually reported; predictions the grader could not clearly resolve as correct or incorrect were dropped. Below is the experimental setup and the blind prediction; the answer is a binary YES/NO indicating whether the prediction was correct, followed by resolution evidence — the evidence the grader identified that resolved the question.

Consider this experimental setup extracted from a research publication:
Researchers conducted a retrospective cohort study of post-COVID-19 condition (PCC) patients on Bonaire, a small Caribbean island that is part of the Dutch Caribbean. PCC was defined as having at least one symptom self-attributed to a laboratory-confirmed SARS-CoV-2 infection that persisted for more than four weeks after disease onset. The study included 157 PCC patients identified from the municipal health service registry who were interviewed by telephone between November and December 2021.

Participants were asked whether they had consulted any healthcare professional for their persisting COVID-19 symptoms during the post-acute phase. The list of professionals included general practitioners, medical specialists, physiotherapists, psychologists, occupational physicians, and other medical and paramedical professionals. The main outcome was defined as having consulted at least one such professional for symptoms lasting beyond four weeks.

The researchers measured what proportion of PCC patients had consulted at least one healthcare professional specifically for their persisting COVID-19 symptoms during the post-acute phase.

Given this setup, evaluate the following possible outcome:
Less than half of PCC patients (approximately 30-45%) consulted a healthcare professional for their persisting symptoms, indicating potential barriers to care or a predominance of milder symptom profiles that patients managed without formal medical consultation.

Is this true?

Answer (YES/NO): YES